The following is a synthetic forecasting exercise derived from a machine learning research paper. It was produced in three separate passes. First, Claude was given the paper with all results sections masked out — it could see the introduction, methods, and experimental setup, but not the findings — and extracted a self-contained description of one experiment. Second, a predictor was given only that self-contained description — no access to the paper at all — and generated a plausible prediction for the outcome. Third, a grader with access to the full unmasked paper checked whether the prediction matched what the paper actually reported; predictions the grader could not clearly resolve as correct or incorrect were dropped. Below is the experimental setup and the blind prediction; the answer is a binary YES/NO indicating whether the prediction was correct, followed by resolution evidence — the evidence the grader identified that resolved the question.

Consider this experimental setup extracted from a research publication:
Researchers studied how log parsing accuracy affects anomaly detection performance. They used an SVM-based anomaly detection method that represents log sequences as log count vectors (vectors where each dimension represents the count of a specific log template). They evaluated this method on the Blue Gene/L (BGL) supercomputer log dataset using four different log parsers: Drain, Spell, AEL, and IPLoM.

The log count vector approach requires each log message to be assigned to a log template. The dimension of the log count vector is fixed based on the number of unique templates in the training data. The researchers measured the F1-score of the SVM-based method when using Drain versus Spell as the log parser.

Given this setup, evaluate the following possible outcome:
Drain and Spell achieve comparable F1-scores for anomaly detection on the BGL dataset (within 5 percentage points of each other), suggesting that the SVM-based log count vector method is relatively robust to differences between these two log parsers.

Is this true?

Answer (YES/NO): NO